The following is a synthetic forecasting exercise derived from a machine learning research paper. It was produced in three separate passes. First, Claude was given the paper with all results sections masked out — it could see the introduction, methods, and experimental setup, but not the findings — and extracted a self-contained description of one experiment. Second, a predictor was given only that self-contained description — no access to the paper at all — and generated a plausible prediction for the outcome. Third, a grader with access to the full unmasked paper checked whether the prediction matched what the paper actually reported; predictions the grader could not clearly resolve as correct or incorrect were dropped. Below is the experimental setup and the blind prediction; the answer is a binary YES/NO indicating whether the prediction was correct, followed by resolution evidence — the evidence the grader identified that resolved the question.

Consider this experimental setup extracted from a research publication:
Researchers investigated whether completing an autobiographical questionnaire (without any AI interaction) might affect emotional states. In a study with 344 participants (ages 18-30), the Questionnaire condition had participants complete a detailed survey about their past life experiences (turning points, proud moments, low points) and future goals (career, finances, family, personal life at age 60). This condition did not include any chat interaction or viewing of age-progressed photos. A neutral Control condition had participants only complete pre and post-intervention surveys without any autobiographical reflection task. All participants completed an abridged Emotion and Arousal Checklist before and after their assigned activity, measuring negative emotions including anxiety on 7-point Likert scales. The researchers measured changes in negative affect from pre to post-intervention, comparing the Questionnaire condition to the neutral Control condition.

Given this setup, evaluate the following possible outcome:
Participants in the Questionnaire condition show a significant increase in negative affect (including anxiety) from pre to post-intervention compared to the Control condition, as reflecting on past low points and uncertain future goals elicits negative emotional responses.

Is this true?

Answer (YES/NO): NO